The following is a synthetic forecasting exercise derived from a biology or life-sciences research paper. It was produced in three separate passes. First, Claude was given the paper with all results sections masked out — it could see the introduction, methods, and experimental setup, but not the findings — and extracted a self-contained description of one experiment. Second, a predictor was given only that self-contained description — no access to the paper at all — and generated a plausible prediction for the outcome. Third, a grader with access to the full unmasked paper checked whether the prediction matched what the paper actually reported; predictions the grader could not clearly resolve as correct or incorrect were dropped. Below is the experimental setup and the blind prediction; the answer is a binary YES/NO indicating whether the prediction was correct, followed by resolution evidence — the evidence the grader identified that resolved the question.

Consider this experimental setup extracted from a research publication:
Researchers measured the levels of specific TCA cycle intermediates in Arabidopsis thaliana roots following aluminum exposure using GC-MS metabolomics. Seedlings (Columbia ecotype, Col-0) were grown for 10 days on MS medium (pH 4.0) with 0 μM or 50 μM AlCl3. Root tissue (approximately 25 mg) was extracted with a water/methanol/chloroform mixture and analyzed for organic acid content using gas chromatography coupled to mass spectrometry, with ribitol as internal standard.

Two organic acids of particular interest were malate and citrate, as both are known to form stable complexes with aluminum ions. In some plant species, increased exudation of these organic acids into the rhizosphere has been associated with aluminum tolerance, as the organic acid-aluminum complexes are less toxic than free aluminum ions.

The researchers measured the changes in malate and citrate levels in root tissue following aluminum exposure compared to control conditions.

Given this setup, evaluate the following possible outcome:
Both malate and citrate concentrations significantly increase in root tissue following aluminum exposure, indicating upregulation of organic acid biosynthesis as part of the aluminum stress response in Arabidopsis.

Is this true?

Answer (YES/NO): YES